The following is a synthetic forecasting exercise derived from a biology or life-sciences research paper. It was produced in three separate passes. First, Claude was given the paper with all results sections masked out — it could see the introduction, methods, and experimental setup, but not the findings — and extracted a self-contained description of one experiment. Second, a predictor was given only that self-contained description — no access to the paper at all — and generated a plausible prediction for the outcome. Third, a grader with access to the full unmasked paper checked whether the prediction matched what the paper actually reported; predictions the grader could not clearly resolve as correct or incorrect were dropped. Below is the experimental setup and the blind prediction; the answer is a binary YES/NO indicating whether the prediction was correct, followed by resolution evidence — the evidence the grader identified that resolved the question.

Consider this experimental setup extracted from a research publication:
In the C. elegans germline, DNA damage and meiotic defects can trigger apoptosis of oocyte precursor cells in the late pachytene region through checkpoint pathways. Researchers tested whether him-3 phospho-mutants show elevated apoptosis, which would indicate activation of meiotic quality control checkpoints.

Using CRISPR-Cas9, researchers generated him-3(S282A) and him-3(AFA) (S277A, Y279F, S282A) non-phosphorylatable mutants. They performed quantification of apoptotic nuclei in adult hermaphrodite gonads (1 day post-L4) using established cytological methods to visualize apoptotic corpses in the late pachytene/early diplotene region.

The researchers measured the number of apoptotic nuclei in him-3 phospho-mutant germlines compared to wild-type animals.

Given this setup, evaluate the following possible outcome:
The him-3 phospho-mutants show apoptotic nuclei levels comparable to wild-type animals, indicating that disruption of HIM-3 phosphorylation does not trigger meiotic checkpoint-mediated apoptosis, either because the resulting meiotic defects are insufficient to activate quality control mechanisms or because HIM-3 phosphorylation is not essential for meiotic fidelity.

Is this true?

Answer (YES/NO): YES